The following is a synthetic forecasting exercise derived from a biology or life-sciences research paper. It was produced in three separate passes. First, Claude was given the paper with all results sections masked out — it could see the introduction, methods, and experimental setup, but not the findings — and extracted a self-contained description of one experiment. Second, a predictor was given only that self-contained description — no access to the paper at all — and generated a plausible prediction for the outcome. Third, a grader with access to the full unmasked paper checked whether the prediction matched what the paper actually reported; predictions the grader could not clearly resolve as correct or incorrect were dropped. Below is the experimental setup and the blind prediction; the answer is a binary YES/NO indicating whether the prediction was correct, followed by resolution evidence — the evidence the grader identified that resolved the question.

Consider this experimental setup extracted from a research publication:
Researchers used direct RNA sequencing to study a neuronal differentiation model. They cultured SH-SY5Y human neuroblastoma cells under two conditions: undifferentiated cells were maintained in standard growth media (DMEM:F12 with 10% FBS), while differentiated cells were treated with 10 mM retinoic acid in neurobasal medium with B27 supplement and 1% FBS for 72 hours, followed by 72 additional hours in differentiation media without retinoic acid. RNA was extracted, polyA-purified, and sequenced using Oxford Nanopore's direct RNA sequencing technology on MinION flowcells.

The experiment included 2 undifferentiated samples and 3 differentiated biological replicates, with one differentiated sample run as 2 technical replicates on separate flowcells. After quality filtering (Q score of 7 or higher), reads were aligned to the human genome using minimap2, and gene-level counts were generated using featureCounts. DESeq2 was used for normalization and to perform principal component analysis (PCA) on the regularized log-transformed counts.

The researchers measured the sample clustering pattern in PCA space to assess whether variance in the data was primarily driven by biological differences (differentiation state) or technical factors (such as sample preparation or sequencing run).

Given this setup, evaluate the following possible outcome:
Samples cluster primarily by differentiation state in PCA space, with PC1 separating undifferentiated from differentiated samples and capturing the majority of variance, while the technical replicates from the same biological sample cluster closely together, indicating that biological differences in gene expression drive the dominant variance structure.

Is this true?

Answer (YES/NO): YES